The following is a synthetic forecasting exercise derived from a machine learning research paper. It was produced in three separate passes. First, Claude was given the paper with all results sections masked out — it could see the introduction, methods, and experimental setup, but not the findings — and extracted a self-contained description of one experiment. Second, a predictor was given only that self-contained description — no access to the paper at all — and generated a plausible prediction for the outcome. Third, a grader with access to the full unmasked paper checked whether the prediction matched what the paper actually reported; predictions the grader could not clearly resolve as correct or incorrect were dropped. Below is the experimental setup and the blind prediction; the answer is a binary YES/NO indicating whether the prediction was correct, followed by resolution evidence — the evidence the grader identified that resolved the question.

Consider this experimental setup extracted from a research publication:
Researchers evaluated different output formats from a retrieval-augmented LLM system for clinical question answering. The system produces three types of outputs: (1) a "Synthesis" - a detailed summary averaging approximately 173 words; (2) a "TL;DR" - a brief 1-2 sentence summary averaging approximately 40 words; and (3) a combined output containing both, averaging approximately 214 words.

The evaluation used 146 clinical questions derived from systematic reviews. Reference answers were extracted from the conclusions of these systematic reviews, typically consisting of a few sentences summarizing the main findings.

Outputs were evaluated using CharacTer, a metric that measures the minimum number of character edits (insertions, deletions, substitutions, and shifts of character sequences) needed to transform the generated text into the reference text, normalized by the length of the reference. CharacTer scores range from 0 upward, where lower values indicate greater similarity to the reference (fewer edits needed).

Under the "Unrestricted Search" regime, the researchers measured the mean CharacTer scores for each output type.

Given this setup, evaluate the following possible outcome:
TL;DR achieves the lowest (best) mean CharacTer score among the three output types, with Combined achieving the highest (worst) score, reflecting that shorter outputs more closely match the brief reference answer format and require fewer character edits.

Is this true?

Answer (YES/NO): YES